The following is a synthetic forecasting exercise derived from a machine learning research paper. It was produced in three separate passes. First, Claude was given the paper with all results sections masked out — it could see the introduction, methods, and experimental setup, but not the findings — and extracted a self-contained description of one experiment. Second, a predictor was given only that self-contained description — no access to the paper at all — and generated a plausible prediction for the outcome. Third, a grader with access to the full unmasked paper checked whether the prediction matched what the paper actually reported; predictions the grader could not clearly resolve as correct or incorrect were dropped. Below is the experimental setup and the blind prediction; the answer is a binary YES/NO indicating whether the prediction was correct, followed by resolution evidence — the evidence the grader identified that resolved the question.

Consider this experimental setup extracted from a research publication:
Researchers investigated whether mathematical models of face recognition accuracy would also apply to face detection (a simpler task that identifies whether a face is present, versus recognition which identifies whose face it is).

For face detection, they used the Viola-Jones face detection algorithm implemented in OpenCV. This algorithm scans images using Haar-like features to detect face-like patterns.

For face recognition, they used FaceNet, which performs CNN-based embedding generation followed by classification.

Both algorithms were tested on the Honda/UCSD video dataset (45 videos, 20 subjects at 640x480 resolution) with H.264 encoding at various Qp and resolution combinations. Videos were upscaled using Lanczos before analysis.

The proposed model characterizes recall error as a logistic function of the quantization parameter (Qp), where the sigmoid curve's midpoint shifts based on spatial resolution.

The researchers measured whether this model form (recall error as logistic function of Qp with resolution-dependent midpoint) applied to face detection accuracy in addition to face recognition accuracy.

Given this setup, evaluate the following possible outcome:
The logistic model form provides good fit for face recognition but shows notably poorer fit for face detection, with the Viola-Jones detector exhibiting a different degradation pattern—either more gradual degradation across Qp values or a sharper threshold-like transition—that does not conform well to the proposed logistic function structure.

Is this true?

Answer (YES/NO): NO